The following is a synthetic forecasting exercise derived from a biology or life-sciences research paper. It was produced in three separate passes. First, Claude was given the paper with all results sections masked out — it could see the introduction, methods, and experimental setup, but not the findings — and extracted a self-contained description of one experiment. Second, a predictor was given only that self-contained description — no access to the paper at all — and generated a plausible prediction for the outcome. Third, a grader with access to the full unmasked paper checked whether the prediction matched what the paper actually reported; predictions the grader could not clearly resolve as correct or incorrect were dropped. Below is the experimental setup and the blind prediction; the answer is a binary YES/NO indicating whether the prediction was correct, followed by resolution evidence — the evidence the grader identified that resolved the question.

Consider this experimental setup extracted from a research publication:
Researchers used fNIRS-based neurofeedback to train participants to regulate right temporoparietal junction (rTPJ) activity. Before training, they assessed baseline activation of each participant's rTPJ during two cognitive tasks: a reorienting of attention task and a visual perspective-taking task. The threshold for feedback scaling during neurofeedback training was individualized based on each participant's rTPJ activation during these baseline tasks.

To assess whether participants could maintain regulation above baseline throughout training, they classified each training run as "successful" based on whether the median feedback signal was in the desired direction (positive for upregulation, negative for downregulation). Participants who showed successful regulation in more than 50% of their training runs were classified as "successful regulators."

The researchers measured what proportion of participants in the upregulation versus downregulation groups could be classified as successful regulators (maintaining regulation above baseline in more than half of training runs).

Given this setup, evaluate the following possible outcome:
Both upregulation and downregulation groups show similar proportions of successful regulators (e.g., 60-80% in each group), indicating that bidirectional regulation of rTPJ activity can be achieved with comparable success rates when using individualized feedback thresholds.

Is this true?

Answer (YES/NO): NO